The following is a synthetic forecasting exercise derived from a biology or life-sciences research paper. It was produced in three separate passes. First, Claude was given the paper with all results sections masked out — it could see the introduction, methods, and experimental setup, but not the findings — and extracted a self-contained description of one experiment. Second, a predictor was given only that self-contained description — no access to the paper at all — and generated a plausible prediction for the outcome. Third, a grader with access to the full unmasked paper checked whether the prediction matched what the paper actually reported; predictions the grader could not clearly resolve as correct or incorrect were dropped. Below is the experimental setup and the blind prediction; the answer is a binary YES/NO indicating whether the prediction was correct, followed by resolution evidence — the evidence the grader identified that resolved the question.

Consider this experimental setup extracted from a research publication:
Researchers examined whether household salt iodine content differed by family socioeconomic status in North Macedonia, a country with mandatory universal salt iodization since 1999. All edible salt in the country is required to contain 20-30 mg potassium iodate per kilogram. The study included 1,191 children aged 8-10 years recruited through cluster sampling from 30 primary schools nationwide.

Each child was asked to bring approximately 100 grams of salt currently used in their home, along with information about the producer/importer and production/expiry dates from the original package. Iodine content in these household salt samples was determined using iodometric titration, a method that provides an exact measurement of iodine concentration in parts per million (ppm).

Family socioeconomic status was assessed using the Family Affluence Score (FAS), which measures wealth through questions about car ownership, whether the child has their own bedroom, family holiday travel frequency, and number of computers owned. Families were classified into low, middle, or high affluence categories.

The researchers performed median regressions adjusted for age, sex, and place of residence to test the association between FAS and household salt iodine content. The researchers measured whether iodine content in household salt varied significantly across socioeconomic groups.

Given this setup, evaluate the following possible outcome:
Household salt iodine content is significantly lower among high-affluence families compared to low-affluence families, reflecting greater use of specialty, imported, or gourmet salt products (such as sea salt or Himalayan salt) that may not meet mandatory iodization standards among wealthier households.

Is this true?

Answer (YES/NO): NO